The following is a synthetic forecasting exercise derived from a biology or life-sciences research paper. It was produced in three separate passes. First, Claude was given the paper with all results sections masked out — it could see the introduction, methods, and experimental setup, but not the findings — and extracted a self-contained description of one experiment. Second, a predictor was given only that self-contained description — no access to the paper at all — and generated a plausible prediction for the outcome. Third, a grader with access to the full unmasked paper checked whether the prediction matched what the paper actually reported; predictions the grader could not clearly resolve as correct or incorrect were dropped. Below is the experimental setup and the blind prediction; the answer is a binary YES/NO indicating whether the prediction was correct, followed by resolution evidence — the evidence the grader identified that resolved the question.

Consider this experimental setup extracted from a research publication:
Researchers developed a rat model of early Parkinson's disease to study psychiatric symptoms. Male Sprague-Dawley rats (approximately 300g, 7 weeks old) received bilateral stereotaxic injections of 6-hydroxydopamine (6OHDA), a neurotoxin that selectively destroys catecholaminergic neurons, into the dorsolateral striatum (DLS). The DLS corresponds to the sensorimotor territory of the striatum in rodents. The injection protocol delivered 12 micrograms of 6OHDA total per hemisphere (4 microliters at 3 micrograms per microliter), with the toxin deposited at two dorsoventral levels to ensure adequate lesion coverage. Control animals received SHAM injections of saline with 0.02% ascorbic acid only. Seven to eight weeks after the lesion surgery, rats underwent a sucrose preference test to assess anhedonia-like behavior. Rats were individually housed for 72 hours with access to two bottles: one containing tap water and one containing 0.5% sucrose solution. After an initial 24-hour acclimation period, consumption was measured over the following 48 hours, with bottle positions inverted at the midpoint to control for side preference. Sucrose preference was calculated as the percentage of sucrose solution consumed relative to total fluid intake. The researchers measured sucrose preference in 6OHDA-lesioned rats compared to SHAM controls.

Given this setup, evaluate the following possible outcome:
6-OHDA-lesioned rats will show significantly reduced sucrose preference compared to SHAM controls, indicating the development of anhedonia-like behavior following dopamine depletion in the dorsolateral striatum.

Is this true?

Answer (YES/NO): NO